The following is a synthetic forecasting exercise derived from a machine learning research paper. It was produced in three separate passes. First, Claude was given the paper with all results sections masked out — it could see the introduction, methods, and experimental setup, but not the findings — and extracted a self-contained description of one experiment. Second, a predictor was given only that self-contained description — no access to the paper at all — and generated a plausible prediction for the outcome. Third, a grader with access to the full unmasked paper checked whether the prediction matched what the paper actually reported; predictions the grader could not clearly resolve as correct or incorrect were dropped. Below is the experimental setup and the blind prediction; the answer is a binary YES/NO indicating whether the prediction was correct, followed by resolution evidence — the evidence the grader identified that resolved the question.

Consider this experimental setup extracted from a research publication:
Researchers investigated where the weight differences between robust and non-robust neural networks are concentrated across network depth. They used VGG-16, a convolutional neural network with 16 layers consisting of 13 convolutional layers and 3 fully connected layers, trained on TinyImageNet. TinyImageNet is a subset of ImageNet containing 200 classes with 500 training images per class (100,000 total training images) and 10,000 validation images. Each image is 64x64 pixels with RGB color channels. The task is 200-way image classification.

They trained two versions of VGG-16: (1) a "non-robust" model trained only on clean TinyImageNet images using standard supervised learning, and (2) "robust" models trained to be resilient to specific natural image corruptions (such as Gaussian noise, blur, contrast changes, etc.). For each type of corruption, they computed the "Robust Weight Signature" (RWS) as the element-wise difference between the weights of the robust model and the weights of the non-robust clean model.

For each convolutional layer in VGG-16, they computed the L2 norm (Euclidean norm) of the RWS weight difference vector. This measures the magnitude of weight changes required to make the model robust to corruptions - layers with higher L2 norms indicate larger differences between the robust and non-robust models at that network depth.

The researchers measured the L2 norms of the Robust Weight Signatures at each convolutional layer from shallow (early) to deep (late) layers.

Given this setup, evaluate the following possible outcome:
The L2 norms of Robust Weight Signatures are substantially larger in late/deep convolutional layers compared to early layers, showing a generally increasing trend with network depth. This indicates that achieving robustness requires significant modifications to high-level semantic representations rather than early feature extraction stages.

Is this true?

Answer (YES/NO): NO